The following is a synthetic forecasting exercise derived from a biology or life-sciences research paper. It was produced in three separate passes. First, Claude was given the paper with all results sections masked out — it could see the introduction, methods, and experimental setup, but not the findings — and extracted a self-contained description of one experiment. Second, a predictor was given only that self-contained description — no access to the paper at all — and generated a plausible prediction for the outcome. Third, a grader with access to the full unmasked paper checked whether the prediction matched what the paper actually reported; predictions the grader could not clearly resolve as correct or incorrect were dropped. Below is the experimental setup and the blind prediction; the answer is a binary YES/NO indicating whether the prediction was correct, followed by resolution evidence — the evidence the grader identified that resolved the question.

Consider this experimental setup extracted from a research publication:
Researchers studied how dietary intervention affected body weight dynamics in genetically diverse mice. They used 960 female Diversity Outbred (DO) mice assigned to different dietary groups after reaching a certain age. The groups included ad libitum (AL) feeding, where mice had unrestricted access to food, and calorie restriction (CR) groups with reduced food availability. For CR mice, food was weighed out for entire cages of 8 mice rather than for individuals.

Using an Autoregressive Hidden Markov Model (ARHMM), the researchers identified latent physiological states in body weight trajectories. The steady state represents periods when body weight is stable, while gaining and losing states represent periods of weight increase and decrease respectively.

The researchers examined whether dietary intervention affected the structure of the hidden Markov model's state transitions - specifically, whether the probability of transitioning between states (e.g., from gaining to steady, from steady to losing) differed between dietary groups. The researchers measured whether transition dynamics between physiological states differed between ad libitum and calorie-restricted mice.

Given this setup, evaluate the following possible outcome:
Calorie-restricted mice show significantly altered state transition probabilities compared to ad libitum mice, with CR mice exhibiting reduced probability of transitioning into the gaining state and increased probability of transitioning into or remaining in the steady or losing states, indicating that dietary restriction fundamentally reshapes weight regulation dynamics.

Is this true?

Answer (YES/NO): NO